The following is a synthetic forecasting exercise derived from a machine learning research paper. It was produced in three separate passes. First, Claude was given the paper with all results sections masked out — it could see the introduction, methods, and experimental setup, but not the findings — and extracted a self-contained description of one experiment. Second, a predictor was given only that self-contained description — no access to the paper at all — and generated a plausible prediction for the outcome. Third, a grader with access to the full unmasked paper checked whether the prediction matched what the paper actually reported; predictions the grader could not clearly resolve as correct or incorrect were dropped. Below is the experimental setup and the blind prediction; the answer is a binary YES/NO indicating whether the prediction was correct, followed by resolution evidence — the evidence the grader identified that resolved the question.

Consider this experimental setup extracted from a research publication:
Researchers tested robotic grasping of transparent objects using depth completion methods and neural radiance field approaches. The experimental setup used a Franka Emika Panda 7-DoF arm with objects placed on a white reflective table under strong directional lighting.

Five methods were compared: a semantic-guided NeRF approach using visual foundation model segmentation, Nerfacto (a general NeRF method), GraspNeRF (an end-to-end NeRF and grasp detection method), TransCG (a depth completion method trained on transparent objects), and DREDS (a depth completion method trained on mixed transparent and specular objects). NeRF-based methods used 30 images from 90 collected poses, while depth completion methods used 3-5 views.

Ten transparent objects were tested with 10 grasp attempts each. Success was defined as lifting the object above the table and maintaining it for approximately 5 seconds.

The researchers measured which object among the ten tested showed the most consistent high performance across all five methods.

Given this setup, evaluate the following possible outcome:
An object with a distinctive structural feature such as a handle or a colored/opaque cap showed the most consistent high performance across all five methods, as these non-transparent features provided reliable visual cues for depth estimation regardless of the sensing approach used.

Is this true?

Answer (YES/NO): YES